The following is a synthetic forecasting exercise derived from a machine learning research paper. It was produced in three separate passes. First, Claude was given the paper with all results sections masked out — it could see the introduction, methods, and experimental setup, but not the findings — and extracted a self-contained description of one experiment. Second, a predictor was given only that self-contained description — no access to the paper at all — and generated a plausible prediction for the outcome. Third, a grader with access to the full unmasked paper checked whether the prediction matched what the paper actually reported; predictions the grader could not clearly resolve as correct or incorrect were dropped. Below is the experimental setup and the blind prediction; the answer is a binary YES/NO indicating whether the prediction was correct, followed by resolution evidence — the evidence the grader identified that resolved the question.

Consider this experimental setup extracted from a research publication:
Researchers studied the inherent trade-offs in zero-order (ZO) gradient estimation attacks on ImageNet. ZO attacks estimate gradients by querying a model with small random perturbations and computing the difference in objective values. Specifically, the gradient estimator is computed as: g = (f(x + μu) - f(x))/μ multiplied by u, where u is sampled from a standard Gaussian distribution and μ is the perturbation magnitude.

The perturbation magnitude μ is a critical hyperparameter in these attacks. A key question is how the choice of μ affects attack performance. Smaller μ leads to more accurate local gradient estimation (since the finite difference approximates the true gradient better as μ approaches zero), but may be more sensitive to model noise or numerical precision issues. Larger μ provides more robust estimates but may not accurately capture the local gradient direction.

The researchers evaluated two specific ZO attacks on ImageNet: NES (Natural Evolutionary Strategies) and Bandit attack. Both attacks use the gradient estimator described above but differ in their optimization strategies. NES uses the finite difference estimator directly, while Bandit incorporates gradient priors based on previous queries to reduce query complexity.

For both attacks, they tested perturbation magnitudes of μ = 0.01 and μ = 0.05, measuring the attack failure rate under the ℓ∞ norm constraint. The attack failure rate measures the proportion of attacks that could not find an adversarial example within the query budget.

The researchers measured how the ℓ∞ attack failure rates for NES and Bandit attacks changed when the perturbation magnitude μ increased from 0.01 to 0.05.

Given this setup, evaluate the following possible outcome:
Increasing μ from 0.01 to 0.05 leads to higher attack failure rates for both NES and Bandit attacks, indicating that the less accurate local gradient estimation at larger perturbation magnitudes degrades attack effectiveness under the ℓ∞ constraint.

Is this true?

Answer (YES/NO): YES